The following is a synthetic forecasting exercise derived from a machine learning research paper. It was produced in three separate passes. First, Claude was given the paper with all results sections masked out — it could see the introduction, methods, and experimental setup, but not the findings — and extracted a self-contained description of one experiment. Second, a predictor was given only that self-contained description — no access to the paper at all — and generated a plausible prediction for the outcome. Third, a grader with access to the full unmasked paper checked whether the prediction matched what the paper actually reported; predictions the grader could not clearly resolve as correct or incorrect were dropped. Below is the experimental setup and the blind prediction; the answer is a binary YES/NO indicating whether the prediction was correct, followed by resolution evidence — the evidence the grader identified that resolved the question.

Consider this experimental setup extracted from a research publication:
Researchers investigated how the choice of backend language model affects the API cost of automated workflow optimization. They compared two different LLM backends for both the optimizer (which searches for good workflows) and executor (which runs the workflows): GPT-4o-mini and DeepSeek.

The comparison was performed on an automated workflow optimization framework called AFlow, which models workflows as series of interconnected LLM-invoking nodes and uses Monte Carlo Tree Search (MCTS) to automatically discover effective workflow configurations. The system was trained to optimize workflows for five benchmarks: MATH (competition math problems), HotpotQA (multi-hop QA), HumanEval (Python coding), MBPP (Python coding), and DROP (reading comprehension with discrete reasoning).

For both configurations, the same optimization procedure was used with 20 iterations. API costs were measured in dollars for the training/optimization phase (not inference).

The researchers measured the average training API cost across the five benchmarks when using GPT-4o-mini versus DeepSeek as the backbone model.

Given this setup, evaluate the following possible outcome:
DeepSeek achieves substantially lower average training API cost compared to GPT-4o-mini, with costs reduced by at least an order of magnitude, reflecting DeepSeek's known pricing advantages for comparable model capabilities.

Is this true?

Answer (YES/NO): NO